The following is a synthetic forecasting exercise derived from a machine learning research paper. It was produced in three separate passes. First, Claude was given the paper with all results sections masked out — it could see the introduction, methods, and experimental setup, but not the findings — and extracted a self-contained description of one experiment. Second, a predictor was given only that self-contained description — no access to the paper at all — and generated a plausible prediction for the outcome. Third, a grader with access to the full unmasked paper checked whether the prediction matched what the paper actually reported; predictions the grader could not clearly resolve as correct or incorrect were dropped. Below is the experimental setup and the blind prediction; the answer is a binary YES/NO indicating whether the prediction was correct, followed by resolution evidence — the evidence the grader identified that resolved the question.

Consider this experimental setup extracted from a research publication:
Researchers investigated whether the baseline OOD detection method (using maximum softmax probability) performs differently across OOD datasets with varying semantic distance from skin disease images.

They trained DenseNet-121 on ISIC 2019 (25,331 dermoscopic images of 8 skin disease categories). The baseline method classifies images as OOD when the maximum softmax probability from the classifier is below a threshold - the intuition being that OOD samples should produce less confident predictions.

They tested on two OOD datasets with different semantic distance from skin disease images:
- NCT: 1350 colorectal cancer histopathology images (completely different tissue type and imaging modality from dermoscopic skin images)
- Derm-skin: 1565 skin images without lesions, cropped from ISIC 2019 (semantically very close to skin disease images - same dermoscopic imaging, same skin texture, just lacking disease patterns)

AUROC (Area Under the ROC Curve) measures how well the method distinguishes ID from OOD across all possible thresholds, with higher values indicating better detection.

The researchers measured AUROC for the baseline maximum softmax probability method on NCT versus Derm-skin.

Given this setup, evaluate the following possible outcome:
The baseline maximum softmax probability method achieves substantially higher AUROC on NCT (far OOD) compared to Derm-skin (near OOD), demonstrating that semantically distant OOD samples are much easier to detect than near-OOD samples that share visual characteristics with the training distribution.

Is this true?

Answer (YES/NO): NO